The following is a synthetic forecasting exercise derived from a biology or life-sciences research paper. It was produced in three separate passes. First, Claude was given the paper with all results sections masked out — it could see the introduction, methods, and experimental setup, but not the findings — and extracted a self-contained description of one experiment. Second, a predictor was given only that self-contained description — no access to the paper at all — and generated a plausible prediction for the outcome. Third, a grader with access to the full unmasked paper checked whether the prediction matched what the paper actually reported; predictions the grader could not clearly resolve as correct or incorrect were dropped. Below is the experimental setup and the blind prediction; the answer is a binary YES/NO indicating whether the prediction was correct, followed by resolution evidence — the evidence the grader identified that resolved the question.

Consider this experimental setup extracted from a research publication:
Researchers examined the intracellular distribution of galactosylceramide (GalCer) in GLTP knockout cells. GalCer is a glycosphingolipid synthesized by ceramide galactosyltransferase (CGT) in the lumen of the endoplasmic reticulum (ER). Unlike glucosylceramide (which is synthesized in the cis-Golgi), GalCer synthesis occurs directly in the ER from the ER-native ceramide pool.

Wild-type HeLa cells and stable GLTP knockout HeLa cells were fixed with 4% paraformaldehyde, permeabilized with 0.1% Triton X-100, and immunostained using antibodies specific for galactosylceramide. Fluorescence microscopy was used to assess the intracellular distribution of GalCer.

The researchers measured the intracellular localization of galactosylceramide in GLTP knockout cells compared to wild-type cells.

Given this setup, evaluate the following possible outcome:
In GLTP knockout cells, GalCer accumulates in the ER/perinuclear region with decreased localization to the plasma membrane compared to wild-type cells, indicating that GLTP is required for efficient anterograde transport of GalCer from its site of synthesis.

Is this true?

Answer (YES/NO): YES